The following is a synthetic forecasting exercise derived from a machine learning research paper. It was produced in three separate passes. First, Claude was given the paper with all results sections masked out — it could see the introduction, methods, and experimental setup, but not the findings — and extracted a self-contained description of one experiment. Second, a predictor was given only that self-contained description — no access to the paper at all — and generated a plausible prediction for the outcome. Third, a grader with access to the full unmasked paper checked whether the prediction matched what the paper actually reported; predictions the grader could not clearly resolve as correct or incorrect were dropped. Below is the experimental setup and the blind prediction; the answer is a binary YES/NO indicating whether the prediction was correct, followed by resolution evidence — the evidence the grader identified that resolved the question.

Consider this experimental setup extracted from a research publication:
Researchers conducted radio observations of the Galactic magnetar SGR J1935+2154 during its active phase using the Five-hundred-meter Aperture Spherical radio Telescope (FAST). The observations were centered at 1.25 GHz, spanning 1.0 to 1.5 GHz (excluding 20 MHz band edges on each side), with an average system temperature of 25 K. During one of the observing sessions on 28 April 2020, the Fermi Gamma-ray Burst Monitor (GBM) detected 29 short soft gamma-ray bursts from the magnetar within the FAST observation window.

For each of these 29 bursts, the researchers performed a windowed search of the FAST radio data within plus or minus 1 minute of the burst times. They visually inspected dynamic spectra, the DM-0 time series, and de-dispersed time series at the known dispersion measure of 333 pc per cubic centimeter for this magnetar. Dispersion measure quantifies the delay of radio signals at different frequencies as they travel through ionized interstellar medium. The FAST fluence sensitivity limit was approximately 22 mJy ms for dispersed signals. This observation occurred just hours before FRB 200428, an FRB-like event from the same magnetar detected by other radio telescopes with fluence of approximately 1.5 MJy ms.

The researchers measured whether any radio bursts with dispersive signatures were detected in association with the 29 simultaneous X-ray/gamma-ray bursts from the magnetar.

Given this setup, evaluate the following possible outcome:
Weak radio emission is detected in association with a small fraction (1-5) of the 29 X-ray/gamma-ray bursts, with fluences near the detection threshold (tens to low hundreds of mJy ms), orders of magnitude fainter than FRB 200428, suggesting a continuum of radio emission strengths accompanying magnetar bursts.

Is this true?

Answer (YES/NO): NO